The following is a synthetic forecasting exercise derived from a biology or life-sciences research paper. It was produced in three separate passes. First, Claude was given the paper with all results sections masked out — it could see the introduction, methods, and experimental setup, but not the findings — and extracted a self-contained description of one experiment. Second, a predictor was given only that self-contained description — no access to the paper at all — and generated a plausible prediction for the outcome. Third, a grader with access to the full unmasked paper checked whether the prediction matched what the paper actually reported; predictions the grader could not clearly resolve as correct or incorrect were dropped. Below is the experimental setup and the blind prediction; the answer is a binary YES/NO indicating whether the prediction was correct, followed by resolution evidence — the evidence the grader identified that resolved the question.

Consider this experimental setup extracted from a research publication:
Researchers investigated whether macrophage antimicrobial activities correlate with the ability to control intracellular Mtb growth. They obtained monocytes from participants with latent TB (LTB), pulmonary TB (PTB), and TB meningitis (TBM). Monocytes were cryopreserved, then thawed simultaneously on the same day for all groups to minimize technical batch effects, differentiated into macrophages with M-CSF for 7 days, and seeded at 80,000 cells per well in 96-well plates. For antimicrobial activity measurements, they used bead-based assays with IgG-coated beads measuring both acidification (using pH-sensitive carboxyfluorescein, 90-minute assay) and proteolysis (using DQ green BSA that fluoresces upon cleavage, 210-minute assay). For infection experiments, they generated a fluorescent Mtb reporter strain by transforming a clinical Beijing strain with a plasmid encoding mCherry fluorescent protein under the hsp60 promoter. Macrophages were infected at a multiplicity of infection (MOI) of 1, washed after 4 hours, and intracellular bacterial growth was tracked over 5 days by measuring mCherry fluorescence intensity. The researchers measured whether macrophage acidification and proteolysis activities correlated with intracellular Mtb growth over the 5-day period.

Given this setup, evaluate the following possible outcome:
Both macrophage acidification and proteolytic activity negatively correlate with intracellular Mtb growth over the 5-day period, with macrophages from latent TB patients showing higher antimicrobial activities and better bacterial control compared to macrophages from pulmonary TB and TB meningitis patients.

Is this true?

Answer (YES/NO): NO